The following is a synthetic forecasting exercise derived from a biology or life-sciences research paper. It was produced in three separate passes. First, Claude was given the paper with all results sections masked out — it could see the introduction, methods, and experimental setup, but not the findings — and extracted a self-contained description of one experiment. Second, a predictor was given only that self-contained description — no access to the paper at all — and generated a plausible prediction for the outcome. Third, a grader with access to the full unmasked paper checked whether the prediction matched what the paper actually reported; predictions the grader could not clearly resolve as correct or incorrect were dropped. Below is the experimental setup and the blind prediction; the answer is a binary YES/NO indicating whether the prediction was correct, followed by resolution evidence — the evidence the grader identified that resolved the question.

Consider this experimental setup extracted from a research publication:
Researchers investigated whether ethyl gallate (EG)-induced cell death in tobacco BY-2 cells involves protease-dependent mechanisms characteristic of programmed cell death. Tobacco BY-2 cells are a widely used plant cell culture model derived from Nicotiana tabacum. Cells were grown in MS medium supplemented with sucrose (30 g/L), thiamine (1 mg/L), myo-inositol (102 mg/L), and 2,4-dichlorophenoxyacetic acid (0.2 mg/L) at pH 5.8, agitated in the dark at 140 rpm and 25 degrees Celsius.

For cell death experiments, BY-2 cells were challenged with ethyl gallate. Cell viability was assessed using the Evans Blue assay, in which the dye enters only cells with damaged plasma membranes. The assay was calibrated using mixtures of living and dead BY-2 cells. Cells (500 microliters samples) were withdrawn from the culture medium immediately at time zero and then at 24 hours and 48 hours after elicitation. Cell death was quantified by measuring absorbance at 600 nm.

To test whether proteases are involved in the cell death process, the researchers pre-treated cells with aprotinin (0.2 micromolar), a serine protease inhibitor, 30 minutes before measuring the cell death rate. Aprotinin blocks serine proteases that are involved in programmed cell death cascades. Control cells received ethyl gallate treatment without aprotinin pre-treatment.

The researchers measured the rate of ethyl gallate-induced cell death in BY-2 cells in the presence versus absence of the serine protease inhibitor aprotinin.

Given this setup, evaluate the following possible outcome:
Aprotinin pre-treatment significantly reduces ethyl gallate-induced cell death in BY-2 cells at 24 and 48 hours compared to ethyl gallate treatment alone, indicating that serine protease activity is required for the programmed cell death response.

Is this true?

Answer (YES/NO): NO